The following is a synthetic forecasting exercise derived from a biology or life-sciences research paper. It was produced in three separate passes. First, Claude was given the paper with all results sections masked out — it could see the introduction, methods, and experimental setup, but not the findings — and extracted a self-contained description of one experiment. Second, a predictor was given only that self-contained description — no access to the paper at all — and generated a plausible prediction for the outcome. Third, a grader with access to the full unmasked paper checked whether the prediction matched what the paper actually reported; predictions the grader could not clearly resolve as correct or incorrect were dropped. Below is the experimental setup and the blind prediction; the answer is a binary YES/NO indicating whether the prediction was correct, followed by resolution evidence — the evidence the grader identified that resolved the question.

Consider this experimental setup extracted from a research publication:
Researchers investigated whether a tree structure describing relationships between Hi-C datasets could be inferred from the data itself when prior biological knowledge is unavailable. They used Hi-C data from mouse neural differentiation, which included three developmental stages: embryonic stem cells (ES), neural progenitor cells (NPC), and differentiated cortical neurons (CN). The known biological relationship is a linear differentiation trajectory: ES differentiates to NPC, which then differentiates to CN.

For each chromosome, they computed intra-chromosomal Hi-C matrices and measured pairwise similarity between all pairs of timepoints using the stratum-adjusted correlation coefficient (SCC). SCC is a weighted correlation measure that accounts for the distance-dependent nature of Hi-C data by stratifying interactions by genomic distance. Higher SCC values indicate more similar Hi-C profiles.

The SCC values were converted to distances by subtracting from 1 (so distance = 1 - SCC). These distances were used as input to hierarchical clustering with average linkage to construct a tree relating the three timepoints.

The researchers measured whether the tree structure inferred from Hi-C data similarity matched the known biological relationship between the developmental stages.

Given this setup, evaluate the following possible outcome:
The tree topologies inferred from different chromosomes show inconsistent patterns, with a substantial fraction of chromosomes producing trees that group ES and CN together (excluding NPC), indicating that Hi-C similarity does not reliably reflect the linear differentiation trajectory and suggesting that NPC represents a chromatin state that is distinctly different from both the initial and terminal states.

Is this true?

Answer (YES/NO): NO